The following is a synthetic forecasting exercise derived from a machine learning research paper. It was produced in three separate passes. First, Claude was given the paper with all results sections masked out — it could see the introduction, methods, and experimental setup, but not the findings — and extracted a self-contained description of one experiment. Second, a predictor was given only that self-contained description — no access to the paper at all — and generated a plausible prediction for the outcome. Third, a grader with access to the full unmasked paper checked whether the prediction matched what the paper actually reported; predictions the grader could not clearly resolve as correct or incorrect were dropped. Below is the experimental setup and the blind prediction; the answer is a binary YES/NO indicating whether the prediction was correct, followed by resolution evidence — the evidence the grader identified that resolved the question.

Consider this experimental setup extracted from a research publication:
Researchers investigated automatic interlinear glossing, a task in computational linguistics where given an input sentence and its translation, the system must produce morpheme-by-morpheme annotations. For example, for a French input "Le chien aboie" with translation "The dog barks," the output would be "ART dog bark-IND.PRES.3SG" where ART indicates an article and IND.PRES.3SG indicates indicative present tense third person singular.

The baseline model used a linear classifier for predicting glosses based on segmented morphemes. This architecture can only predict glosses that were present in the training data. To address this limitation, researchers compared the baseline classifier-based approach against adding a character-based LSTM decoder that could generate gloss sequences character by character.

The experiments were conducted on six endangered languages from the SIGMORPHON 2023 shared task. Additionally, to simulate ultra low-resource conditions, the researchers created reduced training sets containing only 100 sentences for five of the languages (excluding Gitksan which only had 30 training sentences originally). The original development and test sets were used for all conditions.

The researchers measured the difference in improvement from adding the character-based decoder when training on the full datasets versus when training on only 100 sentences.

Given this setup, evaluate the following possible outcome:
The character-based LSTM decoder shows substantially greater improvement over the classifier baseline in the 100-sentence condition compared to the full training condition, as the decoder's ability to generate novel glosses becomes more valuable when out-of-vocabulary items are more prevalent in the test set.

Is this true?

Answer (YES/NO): YES